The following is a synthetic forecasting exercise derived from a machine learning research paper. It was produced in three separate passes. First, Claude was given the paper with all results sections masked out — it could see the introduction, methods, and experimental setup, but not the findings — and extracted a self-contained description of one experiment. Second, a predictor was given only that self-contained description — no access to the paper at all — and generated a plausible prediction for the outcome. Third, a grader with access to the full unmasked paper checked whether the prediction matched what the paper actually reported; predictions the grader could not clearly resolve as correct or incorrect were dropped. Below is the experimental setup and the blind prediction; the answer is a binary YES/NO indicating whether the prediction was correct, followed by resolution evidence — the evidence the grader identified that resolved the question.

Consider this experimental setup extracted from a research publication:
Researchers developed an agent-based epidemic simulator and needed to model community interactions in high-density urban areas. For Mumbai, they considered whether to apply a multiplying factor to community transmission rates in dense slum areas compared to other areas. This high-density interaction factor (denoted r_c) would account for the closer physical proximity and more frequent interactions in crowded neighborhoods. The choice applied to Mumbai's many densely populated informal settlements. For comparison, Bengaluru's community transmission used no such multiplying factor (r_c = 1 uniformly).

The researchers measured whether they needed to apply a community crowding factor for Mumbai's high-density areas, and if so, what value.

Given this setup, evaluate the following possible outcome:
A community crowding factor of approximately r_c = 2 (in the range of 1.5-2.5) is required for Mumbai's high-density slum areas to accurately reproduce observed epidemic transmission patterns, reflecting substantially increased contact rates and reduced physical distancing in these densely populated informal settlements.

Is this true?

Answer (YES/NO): YES